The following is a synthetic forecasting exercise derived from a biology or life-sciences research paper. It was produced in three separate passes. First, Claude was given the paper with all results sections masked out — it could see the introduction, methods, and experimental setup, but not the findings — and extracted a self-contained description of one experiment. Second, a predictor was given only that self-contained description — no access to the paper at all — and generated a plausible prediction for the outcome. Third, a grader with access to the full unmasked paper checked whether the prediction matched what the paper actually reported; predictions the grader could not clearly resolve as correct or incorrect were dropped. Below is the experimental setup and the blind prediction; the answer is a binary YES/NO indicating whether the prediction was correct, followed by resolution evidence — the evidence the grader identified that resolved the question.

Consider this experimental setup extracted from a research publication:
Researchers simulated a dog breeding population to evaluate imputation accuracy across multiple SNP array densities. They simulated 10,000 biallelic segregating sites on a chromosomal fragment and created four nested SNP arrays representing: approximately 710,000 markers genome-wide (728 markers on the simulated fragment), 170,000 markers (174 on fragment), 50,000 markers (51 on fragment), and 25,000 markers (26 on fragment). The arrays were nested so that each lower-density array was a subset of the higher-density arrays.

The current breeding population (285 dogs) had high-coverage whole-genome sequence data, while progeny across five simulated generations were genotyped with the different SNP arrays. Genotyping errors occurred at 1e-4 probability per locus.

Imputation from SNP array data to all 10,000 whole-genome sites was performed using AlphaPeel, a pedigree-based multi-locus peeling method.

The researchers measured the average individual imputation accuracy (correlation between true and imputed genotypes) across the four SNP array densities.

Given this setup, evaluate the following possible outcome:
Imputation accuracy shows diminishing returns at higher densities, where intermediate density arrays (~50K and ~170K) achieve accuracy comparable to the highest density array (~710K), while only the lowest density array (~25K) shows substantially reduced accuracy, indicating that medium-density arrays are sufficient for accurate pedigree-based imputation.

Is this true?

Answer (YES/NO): NO